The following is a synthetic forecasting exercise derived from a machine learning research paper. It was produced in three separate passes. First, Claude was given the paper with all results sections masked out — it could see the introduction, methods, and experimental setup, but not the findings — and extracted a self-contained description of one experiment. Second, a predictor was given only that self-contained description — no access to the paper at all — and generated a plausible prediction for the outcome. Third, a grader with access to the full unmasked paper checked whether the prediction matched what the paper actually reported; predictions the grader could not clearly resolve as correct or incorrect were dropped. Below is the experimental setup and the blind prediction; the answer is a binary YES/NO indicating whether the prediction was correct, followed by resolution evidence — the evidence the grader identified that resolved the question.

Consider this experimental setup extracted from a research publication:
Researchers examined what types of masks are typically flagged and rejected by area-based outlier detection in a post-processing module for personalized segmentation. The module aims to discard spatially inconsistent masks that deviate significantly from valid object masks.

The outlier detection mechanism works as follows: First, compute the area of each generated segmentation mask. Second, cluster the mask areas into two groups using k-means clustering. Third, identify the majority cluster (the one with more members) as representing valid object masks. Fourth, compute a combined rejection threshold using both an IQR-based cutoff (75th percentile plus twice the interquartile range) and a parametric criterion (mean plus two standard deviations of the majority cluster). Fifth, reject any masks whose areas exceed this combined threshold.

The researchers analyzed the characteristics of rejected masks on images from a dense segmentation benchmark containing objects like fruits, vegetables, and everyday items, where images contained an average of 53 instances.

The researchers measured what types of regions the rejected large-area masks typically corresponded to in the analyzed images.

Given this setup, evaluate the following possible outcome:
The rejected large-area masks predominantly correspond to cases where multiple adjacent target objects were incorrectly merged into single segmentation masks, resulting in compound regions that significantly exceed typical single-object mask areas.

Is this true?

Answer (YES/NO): NO